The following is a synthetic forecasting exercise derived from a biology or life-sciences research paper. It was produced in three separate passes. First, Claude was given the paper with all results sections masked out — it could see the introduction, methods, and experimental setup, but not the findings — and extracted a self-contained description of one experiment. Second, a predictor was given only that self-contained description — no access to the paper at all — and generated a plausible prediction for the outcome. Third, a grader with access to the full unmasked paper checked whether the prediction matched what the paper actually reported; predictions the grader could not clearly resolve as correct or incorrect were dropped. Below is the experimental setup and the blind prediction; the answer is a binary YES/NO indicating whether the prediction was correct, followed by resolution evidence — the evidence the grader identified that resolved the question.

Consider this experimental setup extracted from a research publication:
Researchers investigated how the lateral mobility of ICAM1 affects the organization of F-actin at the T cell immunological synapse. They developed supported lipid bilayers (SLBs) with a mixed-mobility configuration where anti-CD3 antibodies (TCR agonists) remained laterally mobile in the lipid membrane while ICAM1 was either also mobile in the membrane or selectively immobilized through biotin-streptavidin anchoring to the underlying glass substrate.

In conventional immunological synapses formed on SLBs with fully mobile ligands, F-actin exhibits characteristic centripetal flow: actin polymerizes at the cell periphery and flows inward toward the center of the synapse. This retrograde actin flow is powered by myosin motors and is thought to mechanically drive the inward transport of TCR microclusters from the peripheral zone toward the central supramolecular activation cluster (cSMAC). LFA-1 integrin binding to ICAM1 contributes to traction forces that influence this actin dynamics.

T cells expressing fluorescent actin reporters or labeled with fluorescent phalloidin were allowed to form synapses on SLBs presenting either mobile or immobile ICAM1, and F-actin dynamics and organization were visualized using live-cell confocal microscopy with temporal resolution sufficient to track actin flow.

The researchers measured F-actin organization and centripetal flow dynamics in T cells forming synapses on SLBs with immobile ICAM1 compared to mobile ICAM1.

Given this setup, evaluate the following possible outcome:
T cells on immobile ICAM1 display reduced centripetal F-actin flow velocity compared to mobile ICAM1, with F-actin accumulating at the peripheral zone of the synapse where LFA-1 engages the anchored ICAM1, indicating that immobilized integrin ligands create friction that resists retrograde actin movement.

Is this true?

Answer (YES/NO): YES